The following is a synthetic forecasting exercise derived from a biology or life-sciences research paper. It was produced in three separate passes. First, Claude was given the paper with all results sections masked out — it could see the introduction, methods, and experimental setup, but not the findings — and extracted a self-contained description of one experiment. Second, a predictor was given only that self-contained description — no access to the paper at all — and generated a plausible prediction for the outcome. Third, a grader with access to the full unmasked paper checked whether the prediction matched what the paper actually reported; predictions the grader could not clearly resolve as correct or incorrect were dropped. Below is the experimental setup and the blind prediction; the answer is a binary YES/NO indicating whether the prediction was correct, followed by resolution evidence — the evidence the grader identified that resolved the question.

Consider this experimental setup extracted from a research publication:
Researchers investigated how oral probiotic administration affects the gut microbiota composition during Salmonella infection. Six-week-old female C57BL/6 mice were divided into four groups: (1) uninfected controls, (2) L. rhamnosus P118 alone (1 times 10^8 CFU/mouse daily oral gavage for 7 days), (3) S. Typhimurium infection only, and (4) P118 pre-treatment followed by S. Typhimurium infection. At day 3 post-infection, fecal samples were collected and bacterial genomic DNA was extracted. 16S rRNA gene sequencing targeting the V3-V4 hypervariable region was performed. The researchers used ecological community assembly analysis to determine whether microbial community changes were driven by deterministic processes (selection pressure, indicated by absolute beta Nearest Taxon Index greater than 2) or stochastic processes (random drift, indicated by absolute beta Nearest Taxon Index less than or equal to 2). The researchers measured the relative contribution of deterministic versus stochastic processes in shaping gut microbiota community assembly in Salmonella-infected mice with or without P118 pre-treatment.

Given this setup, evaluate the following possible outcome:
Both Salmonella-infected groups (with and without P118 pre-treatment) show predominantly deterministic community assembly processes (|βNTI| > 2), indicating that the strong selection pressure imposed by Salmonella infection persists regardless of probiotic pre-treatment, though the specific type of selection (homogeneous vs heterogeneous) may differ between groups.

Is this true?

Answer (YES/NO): NO